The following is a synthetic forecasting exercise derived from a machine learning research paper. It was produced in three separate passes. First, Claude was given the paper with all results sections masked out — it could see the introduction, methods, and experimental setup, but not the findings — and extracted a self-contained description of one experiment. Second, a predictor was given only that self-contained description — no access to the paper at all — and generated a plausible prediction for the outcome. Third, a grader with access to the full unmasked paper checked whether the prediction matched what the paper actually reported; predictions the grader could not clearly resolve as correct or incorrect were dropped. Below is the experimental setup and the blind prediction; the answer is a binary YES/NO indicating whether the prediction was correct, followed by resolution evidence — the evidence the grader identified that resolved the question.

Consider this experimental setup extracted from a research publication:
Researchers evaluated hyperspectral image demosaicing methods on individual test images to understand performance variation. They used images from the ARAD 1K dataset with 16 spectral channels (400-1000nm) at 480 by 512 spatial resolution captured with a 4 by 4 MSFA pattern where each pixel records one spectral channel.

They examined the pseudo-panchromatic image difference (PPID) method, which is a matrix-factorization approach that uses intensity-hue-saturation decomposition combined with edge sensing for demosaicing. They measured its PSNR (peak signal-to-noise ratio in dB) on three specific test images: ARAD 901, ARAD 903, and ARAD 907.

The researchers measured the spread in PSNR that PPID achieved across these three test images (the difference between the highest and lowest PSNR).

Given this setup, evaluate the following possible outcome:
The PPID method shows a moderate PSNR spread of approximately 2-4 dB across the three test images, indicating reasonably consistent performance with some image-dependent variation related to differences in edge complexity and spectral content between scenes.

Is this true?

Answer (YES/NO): YES